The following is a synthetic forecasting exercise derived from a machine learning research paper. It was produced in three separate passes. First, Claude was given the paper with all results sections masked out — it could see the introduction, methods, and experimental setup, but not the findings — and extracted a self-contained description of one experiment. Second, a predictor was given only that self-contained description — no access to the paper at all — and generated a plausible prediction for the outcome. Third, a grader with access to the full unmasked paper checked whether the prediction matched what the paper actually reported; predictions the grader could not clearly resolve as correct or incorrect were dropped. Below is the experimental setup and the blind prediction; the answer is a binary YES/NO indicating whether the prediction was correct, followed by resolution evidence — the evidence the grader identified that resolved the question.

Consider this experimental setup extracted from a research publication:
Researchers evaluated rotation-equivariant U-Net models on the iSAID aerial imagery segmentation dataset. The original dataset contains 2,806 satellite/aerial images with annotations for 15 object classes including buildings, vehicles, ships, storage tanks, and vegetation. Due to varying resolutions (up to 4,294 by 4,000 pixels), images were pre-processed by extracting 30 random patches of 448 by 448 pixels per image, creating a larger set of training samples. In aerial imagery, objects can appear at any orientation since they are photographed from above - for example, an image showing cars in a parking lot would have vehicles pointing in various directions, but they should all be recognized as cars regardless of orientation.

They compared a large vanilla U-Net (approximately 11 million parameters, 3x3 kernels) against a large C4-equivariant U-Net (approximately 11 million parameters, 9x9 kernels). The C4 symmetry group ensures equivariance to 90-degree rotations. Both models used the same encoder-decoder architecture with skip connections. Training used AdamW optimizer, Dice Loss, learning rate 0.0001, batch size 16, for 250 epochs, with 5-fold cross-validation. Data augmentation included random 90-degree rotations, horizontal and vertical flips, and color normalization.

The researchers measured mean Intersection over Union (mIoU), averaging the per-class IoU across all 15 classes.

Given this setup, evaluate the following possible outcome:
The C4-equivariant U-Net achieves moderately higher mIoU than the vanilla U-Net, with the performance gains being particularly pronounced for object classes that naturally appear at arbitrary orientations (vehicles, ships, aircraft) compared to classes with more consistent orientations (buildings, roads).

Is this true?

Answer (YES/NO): NO